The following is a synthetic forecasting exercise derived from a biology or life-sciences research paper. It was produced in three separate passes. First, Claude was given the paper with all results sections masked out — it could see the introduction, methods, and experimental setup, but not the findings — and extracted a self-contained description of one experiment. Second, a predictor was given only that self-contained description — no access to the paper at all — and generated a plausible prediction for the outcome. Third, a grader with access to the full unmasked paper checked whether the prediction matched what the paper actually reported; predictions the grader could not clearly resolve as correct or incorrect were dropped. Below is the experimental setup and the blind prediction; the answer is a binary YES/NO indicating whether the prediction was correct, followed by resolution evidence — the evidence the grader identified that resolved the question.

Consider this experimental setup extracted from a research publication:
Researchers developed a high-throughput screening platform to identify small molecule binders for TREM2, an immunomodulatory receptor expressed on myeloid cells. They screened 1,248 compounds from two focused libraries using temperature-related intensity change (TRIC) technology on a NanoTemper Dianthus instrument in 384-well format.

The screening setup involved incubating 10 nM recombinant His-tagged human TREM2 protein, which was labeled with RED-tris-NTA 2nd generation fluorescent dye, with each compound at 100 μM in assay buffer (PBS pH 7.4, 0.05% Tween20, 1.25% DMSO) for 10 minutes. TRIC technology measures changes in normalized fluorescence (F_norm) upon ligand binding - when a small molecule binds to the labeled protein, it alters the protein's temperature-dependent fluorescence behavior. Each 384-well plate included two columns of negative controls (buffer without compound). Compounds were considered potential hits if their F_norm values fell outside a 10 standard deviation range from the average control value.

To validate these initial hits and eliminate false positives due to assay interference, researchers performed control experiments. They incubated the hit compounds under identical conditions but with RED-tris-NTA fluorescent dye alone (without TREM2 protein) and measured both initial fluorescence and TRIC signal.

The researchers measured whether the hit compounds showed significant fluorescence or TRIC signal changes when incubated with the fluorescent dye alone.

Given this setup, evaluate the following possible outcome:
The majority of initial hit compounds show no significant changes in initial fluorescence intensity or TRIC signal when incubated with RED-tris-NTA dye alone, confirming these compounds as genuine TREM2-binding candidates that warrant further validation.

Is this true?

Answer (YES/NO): YES